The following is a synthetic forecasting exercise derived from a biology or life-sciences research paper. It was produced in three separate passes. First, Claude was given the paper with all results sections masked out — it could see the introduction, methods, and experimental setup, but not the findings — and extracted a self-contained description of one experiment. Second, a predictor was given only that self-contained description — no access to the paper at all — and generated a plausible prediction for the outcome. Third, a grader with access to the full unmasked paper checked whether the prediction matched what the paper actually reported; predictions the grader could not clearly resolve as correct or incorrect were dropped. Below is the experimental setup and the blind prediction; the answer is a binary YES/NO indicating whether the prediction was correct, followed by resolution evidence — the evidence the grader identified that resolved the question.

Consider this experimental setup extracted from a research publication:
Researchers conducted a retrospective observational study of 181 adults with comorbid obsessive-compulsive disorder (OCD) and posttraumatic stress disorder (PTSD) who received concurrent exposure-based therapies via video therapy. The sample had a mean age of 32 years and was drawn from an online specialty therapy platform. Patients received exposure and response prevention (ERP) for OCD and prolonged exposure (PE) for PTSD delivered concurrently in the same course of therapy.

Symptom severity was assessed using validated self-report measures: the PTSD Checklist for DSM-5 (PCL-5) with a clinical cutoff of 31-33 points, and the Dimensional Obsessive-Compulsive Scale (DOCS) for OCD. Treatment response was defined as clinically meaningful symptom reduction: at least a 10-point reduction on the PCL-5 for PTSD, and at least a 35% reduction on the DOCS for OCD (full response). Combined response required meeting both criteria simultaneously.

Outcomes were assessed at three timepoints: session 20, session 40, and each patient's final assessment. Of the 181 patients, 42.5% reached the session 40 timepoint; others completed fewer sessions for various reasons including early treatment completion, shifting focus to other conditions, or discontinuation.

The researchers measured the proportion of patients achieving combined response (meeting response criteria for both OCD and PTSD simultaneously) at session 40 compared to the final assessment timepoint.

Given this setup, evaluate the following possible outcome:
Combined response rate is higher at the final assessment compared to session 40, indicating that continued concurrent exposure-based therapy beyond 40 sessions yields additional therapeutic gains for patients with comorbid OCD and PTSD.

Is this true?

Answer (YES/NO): YES